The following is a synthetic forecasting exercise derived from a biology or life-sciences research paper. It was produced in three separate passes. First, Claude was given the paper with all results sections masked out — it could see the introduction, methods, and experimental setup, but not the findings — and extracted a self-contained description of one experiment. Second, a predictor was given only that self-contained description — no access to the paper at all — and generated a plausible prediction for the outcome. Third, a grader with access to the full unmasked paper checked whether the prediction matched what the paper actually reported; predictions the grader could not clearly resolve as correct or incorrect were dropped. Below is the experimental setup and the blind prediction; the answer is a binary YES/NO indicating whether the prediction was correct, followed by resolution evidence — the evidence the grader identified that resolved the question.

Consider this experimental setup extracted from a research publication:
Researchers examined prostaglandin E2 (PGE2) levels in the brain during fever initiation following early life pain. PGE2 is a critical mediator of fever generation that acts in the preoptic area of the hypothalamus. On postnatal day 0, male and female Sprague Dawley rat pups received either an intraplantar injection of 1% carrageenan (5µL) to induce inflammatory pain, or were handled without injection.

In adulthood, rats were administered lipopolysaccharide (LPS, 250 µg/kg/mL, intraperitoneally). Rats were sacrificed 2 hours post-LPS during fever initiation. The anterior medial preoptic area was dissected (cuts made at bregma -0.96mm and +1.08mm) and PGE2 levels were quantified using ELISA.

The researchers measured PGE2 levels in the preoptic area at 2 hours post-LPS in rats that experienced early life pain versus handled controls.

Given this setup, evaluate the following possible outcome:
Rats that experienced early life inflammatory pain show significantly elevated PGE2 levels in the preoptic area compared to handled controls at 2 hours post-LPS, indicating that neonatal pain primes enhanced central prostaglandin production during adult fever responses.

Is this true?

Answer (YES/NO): NO